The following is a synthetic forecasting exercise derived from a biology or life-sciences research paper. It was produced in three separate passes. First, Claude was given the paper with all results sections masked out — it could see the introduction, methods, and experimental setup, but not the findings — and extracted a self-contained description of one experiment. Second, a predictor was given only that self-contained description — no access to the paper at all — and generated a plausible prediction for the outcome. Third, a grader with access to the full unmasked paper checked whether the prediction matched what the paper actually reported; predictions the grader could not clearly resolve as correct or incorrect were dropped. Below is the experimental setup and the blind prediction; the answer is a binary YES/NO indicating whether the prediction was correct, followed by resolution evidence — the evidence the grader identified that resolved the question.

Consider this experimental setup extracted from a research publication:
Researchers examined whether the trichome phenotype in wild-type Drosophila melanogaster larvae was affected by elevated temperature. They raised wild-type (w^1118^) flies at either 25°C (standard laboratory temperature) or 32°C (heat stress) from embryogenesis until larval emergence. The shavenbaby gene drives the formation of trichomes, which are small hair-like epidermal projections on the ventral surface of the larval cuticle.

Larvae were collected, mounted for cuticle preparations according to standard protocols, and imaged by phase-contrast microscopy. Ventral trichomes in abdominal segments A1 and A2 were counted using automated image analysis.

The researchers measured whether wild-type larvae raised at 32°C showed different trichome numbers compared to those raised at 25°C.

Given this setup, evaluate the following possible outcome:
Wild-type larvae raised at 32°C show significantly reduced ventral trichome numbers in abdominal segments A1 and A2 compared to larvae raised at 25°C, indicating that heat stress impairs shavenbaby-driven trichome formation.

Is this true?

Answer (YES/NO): NO